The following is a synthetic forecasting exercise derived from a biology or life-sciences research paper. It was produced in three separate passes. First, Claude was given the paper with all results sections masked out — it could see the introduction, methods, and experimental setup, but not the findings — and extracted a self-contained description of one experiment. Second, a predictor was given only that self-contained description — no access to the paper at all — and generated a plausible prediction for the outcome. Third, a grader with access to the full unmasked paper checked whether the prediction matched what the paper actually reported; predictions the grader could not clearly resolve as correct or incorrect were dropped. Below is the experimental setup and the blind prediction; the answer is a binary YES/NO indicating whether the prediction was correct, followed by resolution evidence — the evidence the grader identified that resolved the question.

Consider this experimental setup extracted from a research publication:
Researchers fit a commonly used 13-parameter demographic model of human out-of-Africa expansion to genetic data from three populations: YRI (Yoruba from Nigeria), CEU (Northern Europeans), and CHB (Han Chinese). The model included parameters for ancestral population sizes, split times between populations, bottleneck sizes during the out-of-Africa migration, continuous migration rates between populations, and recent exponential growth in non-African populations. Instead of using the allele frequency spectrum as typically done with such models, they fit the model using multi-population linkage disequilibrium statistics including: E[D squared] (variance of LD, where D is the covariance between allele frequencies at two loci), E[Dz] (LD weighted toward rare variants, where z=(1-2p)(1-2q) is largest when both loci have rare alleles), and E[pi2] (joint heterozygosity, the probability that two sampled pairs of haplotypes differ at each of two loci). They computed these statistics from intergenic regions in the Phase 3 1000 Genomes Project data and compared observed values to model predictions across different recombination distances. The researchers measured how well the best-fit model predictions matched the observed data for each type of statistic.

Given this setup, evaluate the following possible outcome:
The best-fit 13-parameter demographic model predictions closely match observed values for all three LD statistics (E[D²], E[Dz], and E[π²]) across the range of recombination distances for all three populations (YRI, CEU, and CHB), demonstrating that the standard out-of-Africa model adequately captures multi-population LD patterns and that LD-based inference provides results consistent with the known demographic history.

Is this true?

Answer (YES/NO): NO